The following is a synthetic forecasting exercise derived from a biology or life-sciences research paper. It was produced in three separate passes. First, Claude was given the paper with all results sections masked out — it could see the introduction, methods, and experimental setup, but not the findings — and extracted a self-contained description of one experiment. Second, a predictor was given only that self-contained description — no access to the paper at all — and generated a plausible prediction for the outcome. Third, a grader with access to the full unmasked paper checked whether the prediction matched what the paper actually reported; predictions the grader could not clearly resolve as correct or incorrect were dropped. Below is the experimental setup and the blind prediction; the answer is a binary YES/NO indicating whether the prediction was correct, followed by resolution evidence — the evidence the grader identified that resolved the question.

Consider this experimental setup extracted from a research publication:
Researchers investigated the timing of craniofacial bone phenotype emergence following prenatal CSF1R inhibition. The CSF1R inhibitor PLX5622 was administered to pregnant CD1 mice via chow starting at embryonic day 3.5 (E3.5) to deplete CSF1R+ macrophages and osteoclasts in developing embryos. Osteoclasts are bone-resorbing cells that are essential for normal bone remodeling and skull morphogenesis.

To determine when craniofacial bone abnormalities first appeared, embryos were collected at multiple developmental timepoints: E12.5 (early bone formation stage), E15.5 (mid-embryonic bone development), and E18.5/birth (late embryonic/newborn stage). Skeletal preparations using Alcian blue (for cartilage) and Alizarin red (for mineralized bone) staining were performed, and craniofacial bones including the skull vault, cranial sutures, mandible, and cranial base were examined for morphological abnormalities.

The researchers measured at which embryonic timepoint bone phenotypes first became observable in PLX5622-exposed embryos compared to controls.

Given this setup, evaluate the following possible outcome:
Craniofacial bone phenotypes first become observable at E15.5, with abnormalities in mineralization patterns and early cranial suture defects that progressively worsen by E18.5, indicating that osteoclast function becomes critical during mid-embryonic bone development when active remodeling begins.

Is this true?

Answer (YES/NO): NO